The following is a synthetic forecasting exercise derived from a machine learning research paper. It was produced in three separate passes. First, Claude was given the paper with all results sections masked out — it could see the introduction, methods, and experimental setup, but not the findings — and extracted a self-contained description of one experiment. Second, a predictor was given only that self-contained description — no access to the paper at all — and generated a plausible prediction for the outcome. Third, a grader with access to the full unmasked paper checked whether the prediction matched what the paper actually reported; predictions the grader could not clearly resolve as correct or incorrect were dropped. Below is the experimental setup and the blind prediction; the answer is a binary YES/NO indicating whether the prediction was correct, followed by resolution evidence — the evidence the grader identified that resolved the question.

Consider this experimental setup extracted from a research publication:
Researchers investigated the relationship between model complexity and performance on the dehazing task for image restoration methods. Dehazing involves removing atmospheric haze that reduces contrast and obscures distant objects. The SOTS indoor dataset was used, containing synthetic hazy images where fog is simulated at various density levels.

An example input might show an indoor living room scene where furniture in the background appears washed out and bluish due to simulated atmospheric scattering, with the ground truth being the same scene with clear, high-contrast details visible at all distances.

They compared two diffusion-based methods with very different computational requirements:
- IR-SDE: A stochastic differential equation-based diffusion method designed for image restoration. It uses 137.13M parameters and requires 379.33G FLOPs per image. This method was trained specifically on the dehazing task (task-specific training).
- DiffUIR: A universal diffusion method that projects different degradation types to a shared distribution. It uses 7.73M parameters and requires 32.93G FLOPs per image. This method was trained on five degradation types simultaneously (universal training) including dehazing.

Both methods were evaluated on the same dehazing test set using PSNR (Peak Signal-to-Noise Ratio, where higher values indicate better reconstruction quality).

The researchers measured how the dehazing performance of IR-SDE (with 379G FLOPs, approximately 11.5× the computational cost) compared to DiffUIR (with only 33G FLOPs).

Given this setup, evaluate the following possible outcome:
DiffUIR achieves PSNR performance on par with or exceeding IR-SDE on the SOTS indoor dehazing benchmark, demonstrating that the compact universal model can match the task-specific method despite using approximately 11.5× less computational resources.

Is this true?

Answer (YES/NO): YES